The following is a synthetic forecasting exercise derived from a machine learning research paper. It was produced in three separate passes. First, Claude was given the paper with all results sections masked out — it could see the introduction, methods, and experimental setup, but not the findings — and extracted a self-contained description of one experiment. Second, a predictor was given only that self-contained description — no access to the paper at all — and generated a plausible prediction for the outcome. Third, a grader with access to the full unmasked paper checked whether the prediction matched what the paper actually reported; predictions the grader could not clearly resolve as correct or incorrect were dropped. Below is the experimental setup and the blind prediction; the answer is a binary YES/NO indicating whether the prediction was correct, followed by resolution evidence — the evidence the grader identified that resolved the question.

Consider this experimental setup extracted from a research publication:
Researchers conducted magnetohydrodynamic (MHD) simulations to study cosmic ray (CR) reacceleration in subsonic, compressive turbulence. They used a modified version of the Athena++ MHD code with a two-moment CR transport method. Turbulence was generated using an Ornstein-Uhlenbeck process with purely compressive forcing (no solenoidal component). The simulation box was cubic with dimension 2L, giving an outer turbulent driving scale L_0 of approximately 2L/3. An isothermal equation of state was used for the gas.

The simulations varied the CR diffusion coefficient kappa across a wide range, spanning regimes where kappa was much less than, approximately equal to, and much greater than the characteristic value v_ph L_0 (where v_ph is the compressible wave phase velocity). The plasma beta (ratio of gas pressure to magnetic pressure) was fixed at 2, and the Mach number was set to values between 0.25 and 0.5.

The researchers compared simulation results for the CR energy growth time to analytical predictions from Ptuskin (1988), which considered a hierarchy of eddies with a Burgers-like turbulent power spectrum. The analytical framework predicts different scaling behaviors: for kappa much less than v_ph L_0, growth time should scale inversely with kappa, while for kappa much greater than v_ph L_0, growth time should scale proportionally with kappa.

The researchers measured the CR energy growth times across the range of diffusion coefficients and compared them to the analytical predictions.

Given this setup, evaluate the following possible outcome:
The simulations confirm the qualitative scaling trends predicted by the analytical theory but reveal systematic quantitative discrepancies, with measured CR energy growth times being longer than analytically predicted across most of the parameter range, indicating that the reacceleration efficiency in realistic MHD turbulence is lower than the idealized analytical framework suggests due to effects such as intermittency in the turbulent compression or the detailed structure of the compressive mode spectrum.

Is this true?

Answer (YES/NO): NO